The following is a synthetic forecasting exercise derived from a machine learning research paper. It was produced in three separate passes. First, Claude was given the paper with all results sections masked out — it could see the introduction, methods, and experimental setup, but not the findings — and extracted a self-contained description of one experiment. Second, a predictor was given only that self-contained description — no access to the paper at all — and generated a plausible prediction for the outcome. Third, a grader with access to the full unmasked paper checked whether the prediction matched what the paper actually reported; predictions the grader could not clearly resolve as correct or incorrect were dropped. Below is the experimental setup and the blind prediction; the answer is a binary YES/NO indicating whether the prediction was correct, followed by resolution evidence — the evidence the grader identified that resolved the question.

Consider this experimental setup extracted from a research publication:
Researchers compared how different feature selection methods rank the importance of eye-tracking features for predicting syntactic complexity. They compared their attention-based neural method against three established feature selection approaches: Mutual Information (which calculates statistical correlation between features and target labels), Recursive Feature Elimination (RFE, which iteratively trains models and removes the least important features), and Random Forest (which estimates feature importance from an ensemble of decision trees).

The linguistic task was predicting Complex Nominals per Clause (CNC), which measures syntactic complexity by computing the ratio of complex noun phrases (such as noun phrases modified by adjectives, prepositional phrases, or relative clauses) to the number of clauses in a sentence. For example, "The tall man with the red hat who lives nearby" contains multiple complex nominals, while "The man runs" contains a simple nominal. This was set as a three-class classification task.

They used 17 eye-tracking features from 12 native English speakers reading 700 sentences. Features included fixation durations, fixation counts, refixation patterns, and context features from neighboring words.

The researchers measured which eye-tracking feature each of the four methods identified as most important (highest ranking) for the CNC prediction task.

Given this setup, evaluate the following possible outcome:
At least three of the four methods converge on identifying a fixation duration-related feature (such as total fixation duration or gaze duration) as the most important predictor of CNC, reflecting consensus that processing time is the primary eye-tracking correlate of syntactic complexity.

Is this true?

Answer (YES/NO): NO